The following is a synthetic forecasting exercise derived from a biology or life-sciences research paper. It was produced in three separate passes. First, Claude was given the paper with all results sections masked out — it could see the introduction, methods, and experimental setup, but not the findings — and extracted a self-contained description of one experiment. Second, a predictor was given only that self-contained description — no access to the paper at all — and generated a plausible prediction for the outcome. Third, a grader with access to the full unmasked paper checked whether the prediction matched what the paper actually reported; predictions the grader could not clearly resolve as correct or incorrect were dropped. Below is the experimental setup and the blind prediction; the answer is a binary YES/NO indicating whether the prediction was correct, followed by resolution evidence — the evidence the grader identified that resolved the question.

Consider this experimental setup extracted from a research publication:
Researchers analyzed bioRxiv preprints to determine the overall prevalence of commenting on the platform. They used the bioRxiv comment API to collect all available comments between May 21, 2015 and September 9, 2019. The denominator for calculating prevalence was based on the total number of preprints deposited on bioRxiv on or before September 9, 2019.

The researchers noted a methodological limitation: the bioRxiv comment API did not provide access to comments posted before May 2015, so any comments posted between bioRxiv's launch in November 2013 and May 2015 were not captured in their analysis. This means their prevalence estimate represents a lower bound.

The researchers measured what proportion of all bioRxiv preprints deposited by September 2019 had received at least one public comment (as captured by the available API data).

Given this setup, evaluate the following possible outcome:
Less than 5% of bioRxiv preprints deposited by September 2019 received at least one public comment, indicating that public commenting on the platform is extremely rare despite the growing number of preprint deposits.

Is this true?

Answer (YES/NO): NO